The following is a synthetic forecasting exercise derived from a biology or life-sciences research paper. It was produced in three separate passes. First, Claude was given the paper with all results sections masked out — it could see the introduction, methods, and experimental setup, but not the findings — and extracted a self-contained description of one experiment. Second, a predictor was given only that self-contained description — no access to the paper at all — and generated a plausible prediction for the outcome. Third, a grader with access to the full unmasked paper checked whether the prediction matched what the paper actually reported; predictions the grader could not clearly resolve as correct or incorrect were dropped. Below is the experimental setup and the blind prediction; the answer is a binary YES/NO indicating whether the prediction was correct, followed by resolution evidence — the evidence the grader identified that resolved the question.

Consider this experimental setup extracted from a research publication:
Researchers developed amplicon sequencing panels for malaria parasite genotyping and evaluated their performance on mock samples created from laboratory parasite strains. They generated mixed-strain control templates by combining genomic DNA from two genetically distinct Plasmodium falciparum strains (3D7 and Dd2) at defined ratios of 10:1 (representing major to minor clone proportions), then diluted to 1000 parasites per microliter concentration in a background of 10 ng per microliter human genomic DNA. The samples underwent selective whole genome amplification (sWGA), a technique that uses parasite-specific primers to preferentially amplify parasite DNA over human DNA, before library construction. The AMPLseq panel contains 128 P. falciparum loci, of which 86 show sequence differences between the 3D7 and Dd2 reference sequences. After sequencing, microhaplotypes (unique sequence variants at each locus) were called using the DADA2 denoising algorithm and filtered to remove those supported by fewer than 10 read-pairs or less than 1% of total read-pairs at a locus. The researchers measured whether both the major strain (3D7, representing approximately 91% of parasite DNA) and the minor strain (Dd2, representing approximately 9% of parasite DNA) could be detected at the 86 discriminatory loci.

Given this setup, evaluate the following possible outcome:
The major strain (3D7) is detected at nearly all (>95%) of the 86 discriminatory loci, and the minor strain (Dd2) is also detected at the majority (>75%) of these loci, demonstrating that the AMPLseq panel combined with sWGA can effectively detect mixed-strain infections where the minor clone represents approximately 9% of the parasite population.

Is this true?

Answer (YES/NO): NO